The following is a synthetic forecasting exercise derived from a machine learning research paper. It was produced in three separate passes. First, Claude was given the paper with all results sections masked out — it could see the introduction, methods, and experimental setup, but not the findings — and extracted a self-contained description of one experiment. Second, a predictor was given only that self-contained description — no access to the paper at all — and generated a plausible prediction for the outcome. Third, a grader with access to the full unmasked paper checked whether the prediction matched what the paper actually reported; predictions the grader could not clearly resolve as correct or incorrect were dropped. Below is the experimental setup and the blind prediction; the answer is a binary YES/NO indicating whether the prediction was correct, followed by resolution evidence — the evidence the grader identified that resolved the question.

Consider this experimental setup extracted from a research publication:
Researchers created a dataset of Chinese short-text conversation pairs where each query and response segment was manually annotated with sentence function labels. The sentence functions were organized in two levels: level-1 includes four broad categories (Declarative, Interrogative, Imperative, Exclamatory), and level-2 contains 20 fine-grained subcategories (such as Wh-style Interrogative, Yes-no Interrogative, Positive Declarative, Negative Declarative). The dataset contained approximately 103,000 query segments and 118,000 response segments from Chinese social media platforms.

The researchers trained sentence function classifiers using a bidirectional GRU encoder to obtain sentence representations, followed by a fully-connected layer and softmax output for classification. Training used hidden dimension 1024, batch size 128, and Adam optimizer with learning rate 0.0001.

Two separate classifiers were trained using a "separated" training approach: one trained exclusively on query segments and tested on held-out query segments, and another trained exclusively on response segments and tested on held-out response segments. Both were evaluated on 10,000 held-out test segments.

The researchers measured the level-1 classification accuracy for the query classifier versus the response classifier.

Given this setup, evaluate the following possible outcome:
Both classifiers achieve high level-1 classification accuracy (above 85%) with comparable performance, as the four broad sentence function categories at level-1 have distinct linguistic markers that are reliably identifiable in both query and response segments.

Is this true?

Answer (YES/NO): YES